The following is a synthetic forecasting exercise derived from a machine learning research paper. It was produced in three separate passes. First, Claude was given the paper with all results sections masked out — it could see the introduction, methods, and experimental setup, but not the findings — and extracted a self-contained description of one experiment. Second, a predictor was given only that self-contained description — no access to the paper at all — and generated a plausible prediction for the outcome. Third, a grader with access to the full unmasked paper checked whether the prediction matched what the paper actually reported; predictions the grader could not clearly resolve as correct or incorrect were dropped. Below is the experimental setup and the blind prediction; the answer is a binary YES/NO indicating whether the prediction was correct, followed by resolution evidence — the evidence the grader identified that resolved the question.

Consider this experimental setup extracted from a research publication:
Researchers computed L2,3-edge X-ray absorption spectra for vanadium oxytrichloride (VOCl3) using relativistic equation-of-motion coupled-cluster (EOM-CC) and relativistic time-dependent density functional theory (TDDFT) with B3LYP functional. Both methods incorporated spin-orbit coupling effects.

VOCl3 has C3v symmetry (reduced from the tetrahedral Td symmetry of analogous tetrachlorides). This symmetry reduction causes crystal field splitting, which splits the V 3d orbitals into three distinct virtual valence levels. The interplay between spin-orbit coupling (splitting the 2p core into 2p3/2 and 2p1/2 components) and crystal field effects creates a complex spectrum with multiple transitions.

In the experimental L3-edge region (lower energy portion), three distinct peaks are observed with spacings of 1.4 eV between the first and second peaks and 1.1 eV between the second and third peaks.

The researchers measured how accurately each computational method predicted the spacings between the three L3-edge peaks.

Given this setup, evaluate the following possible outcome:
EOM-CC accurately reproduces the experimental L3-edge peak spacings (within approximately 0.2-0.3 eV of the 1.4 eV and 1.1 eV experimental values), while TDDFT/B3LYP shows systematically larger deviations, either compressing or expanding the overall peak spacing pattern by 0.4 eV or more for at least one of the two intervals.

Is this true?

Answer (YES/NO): YES